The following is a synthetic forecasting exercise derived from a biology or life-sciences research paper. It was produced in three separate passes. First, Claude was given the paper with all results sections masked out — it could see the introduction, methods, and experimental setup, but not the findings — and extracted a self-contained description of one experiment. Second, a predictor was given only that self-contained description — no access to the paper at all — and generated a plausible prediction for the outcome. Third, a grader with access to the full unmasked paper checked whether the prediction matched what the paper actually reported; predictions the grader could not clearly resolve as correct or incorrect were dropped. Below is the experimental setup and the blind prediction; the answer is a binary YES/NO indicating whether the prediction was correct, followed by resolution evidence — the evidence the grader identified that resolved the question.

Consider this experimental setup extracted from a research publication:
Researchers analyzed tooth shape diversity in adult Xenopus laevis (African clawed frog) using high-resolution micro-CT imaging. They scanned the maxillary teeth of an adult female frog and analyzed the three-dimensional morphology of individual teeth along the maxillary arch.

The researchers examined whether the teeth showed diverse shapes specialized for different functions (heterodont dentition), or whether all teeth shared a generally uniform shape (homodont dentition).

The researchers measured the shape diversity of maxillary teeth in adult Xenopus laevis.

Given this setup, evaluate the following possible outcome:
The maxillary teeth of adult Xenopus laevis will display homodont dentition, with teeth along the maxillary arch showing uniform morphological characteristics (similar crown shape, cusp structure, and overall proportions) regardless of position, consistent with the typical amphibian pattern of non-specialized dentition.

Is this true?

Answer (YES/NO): YES